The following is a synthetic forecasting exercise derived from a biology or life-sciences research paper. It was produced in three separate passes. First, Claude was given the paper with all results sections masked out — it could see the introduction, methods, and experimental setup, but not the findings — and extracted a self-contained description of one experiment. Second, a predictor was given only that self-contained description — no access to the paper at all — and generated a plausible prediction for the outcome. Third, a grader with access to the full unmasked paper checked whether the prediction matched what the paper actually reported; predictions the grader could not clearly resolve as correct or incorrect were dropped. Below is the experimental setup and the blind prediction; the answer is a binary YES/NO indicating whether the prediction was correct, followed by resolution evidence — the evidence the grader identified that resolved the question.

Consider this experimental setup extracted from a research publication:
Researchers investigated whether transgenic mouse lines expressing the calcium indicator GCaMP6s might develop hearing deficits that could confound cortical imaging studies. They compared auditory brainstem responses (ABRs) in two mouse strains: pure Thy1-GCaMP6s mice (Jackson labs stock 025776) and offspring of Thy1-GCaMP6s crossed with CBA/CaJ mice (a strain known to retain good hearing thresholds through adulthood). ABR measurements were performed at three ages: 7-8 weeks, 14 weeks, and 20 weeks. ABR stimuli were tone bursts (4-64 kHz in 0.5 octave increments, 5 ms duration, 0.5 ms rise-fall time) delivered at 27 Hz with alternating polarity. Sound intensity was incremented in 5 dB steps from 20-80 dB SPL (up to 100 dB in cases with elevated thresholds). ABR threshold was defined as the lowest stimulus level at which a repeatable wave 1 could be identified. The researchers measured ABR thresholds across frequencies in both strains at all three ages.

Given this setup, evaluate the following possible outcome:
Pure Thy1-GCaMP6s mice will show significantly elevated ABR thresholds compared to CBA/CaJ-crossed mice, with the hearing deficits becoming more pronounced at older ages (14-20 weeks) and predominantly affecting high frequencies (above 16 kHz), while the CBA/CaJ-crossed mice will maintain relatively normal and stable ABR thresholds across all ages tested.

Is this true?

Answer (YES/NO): NO